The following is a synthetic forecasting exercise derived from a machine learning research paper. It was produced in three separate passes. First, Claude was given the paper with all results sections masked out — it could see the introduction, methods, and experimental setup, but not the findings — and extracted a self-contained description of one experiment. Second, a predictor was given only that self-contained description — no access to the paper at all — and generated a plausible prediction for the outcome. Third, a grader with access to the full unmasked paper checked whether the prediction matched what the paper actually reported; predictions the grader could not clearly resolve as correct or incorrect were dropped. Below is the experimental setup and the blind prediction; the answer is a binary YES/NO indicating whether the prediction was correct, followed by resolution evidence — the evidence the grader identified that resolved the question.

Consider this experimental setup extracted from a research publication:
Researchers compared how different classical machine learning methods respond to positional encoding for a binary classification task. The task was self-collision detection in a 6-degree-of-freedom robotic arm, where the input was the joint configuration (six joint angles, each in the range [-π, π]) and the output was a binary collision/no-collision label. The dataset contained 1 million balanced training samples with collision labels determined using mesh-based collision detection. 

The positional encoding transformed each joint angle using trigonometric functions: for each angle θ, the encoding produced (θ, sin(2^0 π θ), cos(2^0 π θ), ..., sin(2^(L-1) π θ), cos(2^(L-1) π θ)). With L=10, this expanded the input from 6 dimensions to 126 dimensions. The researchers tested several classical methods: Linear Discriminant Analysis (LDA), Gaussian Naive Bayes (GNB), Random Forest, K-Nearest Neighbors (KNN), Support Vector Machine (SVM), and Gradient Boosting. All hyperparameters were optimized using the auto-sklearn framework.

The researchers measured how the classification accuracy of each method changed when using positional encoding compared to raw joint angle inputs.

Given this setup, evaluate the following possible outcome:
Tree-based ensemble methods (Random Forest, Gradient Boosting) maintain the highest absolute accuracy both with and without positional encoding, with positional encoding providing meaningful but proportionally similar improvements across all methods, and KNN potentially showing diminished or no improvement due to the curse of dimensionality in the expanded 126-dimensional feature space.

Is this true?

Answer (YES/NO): NO